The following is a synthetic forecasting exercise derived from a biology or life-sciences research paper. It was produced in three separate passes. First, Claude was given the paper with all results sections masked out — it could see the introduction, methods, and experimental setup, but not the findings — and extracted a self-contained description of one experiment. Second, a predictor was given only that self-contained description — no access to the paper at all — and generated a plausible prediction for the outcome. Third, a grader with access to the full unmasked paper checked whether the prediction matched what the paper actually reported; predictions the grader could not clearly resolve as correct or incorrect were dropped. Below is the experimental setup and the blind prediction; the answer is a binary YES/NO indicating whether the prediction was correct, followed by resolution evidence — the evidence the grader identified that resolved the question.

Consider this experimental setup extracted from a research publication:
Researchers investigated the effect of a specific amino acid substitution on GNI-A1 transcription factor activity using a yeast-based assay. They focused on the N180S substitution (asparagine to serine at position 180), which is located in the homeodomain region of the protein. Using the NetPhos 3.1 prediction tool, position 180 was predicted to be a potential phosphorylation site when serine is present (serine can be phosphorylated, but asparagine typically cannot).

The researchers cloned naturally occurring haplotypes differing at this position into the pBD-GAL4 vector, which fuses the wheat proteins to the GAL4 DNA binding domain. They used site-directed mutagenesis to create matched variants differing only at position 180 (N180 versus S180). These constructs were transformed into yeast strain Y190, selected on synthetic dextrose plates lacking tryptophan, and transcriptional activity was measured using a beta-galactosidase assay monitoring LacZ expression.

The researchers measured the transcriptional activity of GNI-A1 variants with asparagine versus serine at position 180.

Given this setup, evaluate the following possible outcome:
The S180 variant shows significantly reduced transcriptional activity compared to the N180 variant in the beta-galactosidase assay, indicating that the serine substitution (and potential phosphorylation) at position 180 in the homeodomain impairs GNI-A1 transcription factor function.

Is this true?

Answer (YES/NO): NO